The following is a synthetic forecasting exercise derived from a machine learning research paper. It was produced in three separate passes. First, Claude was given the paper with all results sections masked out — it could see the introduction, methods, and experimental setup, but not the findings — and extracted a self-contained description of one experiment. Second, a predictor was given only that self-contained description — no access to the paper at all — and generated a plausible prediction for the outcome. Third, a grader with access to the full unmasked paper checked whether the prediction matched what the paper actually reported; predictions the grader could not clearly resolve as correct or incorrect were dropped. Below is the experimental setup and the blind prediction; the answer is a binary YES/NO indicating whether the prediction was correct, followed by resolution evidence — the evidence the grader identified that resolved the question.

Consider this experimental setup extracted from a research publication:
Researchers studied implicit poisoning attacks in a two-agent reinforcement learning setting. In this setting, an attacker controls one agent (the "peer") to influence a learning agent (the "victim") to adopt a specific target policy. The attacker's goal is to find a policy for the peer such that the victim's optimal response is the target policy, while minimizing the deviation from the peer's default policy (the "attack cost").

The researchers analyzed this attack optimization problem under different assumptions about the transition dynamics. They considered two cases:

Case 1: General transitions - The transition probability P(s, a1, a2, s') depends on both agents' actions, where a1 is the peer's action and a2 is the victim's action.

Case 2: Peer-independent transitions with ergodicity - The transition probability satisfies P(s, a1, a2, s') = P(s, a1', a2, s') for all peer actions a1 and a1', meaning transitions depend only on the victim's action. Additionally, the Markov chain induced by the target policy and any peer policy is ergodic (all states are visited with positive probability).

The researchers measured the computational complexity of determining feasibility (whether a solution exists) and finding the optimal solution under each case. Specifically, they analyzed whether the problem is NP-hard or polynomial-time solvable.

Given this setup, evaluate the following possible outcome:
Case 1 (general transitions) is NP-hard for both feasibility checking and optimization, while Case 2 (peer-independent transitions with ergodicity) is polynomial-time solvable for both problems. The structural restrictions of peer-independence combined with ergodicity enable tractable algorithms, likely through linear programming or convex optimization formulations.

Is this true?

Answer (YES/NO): YES